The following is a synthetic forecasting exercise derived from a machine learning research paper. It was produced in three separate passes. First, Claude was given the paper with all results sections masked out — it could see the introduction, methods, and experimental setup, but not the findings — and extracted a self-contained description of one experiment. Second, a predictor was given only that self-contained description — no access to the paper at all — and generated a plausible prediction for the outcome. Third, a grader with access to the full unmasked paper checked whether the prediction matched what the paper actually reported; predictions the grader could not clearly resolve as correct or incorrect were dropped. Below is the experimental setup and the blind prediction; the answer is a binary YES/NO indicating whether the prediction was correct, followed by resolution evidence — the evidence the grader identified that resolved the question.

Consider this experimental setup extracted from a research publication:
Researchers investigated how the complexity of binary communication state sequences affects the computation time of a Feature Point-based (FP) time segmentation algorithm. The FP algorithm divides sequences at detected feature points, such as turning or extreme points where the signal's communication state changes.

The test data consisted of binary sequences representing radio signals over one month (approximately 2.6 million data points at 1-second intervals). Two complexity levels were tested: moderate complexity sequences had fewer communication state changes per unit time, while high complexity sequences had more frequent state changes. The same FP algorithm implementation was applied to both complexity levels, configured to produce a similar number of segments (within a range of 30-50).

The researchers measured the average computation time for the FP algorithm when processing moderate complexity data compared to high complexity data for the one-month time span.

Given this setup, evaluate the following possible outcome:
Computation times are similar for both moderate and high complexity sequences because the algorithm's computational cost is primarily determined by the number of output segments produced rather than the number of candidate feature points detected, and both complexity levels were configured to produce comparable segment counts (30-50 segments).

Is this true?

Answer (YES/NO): NO